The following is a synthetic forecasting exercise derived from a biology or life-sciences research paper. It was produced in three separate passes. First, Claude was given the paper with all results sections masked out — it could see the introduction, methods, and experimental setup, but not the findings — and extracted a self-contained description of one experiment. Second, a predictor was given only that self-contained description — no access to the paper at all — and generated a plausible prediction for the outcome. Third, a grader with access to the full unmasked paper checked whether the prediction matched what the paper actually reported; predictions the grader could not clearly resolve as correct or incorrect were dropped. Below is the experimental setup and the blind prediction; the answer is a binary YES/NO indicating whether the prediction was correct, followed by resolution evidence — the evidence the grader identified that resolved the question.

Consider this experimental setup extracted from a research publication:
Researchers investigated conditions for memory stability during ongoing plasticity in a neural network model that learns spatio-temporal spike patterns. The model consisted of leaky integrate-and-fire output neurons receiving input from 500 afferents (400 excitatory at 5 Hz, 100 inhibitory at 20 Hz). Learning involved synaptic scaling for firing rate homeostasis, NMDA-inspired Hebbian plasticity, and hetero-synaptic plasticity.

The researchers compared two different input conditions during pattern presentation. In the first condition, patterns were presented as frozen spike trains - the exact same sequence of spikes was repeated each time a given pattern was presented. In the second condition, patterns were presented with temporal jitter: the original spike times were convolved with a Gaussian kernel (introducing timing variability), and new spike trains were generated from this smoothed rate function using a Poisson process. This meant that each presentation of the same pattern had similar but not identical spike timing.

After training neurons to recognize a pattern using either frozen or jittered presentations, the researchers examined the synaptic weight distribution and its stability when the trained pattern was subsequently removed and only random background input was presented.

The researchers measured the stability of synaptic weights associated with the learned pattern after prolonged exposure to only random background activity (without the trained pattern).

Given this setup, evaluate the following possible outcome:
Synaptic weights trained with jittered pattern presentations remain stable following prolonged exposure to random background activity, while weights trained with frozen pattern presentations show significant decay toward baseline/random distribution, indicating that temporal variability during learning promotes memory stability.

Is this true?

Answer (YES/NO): NO